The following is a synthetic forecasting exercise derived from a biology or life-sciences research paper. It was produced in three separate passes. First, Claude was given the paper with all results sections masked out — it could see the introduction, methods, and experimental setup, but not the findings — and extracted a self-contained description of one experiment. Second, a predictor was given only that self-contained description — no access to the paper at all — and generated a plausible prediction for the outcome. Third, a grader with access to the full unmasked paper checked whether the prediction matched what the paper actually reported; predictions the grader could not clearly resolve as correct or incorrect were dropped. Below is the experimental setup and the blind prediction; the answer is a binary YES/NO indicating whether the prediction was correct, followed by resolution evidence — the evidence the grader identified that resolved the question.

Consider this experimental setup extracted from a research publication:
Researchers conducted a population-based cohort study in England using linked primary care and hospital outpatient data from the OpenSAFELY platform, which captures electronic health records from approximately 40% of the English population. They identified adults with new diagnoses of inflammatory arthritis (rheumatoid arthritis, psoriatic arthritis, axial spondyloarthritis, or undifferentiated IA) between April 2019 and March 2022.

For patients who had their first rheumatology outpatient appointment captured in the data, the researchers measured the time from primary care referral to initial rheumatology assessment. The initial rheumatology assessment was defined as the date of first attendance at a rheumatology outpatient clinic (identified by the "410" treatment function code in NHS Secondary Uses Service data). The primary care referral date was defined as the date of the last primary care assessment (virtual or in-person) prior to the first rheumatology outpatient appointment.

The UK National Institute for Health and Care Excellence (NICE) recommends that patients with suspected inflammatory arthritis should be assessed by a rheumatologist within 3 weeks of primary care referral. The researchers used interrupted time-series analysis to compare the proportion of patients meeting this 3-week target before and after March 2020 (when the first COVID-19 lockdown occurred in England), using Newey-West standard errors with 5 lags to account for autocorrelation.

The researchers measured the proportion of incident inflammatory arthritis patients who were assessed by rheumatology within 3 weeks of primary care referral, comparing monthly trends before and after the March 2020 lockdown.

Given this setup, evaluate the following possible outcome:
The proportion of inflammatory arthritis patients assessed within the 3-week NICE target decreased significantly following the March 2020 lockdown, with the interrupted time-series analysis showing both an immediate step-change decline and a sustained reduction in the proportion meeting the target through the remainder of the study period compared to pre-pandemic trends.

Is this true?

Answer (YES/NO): NO